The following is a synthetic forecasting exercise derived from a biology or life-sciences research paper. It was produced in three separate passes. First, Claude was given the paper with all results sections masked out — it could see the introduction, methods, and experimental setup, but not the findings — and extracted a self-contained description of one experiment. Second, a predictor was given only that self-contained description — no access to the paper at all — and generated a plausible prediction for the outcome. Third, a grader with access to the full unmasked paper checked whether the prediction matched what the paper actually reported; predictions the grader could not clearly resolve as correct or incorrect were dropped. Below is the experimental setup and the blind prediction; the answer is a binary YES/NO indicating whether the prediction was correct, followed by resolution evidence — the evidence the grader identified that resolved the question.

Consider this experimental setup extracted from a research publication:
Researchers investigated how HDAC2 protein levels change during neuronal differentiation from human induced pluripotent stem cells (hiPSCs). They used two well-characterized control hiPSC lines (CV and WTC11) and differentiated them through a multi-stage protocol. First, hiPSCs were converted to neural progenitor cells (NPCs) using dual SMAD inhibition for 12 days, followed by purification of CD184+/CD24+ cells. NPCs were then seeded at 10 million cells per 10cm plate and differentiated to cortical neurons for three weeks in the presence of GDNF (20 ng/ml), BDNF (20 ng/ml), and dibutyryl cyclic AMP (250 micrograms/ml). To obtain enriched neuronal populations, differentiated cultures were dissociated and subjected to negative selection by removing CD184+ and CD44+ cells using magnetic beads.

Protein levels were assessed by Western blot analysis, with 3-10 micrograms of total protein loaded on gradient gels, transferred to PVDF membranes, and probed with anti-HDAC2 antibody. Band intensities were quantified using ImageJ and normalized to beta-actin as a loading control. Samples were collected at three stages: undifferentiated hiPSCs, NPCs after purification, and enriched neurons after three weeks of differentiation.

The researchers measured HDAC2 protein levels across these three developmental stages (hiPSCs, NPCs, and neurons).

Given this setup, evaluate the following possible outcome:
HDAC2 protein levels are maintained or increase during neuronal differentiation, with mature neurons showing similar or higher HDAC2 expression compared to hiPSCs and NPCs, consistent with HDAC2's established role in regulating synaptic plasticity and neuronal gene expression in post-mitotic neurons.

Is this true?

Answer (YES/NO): NO